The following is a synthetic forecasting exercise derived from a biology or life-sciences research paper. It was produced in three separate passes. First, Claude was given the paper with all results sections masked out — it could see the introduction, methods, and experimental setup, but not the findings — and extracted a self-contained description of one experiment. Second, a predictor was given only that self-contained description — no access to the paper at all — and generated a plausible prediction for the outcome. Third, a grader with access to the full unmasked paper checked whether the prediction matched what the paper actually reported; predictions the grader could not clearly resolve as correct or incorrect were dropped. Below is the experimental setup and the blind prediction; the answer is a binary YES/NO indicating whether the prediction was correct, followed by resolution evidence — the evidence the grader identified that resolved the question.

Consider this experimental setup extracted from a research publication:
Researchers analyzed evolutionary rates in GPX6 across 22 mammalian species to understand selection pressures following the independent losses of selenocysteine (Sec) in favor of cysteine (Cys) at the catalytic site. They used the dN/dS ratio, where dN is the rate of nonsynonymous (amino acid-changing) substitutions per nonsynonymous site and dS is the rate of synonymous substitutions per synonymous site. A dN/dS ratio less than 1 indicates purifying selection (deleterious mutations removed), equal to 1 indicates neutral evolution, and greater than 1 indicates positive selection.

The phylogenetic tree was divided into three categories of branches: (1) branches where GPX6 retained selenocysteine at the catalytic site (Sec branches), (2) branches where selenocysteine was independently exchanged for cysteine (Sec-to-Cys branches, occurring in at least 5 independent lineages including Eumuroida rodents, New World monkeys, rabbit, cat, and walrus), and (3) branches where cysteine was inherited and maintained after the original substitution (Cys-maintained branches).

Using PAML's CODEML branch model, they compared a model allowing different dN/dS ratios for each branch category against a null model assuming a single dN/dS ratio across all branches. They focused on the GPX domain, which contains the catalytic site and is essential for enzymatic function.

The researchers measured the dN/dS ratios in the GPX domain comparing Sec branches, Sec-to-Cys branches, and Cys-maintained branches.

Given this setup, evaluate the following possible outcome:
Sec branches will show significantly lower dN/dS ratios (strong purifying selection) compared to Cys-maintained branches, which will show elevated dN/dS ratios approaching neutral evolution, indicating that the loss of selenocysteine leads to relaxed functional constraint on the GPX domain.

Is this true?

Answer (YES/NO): NO